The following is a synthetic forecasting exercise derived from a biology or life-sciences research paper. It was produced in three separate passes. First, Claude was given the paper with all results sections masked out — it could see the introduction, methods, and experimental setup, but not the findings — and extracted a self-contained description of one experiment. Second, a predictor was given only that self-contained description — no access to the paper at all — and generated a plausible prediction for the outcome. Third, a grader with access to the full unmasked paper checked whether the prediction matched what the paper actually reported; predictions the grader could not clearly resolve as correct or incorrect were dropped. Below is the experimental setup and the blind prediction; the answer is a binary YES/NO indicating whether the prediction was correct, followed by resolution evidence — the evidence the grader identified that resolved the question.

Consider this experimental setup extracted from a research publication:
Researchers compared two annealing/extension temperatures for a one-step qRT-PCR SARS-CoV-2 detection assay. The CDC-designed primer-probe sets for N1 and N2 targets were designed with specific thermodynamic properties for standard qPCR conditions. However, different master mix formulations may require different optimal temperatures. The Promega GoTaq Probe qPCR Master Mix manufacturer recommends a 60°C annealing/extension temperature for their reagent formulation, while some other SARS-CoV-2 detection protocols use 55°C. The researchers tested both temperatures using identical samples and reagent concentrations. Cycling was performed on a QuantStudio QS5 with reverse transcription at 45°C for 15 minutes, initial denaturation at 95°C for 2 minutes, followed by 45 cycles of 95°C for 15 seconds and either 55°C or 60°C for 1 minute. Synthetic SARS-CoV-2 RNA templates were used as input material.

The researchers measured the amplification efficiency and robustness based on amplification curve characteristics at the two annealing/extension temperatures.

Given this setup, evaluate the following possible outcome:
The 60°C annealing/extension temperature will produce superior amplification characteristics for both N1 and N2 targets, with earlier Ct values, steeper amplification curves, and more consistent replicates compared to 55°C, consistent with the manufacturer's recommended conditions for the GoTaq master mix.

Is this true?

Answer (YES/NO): YES